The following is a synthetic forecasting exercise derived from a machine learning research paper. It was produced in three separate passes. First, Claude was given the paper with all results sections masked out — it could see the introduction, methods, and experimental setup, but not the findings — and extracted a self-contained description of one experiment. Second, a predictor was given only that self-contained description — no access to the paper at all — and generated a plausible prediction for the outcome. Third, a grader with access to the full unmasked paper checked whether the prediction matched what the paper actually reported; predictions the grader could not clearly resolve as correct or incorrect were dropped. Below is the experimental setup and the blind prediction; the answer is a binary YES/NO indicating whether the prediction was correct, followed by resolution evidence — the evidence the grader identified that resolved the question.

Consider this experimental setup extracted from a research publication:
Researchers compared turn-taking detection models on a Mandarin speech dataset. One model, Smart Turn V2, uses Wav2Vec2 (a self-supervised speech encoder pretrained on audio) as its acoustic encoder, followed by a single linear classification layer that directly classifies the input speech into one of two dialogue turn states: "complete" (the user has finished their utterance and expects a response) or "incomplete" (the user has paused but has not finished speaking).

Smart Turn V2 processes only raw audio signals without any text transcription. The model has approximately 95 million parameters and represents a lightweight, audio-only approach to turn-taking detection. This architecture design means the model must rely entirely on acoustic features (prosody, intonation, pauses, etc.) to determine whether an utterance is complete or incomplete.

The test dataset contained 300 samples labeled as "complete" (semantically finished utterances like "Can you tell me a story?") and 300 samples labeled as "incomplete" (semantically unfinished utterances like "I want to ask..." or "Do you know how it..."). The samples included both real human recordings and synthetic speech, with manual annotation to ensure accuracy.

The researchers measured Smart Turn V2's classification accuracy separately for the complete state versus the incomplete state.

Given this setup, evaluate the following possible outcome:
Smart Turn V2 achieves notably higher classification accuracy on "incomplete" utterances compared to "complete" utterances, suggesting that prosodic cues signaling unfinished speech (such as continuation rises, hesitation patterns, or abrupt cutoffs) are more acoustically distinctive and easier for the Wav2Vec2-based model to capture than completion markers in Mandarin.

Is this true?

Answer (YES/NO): NO